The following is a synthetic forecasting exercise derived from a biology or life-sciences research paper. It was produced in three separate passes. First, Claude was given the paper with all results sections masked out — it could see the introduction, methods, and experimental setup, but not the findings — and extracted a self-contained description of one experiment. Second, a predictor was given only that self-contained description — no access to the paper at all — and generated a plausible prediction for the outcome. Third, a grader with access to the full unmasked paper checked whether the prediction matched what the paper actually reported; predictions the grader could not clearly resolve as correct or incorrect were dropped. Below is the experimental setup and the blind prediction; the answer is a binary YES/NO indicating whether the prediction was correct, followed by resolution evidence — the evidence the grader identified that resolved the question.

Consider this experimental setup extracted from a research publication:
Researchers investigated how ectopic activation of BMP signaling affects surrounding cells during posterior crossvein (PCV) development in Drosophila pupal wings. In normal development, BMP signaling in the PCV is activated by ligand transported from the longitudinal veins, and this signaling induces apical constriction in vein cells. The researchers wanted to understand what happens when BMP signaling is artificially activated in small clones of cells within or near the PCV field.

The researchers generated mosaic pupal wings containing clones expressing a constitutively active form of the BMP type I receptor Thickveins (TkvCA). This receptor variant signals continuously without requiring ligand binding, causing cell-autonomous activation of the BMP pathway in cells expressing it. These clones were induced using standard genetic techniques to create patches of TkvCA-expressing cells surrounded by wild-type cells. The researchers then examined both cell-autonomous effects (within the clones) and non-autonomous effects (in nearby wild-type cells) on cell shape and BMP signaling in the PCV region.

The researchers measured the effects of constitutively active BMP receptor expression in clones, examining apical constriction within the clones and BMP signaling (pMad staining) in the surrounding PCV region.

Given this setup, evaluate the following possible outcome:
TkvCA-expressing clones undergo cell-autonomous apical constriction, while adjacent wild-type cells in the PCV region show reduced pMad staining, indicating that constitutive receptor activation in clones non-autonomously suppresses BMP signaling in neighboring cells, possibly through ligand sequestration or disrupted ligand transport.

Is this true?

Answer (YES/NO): YES